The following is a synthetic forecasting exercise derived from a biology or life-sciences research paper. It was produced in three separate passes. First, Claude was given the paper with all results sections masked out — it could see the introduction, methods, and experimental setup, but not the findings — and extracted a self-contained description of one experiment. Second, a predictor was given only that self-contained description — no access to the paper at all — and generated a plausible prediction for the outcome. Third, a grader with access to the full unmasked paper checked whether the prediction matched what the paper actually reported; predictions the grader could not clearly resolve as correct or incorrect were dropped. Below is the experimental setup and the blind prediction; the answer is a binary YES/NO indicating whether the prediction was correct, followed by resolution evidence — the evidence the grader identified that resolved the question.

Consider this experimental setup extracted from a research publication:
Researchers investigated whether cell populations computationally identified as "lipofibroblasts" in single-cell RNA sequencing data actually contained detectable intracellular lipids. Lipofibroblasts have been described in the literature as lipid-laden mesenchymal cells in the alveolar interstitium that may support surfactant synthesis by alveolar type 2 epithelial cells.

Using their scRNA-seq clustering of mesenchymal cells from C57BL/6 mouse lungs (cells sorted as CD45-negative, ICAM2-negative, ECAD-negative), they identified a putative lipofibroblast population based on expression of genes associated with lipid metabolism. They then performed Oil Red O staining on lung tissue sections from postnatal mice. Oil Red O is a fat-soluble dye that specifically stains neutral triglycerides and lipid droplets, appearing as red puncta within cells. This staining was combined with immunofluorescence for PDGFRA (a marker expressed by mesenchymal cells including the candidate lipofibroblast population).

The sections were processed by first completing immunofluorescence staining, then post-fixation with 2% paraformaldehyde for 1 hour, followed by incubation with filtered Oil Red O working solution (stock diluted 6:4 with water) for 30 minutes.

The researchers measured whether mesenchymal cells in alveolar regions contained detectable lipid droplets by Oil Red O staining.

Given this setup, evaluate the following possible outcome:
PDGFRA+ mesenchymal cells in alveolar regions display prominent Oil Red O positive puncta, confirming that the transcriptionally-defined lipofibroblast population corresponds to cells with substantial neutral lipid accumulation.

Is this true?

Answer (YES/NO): NO